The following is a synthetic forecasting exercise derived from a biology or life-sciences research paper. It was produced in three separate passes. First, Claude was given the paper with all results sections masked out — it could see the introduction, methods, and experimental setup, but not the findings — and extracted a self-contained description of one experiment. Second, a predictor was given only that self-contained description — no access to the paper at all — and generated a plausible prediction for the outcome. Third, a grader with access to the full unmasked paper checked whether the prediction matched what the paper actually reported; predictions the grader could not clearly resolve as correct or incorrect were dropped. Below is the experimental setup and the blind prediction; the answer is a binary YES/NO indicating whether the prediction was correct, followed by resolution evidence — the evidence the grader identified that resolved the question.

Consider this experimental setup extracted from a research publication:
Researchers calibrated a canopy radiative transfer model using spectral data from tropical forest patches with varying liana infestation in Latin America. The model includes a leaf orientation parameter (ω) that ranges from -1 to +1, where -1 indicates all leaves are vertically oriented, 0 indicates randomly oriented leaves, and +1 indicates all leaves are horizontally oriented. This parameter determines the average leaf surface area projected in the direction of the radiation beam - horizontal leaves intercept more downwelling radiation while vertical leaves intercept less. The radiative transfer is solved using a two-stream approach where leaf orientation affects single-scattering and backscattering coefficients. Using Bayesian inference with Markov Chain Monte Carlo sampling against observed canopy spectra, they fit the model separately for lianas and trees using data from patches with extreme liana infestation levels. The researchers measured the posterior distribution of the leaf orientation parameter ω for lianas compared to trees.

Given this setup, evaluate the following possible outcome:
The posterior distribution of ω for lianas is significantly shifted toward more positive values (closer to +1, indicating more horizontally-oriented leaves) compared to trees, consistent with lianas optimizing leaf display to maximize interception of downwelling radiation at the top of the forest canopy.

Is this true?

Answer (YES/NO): YES